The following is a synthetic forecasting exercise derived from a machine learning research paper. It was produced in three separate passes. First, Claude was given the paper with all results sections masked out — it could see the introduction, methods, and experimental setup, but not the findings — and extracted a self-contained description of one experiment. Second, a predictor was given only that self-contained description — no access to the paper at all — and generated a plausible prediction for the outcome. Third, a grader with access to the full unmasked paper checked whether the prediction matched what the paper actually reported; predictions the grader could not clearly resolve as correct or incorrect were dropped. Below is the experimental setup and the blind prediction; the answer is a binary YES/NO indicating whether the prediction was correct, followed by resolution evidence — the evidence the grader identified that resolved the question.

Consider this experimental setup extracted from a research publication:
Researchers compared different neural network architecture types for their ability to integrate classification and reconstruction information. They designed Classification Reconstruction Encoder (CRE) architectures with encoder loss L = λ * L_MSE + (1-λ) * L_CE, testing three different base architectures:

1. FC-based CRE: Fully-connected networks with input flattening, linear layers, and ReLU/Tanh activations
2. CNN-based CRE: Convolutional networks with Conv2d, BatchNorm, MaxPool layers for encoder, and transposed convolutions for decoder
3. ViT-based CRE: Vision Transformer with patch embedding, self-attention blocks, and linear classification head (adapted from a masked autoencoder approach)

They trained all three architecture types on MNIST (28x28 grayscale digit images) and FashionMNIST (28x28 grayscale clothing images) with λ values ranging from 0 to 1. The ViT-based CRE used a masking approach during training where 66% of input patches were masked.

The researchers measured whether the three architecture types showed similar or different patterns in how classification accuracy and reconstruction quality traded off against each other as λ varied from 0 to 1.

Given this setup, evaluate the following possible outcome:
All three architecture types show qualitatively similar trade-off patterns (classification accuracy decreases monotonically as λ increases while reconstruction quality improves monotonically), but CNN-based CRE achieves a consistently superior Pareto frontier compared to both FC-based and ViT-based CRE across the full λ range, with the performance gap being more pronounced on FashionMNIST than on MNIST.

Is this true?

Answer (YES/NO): NO